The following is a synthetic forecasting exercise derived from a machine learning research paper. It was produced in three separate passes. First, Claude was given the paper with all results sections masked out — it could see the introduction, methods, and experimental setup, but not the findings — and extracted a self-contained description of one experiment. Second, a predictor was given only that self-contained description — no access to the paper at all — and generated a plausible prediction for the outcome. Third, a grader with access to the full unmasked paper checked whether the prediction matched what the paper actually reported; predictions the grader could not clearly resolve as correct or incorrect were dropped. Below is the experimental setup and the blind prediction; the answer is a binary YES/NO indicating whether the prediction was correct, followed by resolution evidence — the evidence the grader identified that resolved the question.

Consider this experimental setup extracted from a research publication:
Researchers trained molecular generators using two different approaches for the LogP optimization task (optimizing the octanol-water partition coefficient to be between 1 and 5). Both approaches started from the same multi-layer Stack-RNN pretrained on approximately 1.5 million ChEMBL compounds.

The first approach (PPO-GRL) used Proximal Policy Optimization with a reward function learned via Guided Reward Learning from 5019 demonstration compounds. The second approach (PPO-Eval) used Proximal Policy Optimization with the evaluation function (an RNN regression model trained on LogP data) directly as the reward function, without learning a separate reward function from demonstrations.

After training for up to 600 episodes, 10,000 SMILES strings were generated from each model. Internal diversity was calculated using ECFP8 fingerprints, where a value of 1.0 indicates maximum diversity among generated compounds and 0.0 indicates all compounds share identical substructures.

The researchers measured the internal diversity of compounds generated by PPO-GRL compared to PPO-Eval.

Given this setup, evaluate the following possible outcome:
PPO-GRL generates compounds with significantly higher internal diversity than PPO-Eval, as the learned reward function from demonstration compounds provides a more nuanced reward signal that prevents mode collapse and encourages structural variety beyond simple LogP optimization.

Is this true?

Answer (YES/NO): YES